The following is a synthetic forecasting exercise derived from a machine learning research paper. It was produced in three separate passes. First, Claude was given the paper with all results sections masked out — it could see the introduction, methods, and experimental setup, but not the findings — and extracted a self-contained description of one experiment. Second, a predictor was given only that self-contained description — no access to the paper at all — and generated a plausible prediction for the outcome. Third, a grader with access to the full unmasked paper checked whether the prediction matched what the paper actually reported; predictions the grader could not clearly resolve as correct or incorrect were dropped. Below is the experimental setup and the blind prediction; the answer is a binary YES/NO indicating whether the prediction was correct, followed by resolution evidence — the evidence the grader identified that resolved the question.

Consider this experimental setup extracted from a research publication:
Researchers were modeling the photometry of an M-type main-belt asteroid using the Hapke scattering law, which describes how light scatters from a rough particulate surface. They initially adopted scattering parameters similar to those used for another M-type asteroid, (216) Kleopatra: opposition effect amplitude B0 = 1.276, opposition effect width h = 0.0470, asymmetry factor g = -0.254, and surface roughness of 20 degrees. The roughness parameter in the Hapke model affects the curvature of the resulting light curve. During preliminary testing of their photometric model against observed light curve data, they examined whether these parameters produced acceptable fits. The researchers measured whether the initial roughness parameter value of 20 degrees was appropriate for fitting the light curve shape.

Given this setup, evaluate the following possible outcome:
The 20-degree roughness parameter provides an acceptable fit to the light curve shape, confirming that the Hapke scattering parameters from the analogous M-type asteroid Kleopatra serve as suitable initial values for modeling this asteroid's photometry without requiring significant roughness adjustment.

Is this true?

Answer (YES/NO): NO